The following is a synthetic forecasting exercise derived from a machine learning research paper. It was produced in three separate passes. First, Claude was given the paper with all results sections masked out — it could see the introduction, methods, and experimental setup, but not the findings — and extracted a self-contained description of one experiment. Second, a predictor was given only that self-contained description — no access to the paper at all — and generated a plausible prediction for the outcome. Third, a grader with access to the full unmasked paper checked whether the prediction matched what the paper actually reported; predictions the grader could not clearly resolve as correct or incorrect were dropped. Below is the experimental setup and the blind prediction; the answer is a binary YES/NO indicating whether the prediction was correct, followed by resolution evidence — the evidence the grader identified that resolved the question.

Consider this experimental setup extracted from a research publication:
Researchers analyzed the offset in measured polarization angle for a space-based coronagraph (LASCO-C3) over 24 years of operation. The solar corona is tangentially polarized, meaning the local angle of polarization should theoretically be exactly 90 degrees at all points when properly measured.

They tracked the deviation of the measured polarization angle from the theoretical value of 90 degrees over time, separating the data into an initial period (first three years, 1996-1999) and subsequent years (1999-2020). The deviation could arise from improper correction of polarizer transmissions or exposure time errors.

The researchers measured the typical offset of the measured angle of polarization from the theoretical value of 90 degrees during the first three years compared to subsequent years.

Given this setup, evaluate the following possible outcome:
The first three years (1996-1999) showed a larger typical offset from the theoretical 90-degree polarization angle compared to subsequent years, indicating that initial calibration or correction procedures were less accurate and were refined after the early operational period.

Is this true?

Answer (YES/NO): NO